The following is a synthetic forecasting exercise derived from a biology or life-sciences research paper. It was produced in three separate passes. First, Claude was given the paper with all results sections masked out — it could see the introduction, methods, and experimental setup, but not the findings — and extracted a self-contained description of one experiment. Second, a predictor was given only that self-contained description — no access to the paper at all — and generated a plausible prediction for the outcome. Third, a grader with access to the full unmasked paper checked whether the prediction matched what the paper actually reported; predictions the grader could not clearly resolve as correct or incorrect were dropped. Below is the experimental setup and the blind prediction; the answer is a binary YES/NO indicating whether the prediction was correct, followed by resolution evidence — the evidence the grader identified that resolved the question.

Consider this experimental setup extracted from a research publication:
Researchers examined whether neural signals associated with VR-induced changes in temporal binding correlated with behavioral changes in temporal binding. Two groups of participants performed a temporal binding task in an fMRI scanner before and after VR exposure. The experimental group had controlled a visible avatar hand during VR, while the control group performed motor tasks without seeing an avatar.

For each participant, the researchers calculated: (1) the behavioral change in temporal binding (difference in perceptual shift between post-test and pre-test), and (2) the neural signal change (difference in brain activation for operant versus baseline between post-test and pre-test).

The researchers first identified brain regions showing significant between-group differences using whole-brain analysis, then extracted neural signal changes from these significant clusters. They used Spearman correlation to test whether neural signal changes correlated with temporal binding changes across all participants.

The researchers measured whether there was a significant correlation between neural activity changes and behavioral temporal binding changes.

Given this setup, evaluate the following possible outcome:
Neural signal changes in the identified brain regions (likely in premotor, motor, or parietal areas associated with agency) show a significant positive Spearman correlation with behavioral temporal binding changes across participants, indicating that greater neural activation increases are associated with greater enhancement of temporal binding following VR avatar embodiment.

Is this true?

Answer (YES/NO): NO